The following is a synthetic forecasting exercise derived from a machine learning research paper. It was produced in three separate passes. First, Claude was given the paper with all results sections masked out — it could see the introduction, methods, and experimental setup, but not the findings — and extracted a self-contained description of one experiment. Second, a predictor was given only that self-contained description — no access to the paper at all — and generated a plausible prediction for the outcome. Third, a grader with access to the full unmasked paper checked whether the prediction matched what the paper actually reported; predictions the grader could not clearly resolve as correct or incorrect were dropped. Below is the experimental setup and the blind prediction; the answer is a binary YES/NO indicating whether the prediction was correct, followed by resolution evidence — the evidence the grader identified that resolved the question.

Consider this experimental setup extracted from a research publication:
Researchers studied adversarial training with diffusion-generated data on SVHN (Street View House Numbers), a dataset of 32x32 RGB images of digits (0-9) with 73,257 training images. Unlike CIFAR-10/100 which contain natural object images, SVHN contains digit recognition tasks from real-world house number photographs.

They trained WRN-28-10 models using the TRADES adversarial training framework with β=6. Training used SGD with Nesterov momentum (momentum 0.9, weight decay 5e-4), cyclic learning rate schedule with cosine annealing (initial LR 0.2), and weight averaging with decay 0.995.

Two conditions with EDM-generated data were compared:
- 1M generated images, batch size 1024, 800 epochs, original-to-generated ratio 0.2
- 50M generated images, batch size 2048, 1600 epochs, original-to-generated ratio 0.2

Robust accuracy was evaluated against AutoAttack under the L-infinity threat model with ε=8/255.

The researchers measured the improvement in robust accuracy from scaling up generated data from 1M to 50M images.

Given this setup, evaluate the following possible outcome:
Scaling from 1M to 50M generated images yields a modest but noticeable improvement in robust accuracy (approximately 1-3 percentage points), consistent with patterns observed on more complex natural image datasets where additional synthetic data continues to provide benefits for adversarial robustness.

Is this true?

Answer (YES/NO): YES